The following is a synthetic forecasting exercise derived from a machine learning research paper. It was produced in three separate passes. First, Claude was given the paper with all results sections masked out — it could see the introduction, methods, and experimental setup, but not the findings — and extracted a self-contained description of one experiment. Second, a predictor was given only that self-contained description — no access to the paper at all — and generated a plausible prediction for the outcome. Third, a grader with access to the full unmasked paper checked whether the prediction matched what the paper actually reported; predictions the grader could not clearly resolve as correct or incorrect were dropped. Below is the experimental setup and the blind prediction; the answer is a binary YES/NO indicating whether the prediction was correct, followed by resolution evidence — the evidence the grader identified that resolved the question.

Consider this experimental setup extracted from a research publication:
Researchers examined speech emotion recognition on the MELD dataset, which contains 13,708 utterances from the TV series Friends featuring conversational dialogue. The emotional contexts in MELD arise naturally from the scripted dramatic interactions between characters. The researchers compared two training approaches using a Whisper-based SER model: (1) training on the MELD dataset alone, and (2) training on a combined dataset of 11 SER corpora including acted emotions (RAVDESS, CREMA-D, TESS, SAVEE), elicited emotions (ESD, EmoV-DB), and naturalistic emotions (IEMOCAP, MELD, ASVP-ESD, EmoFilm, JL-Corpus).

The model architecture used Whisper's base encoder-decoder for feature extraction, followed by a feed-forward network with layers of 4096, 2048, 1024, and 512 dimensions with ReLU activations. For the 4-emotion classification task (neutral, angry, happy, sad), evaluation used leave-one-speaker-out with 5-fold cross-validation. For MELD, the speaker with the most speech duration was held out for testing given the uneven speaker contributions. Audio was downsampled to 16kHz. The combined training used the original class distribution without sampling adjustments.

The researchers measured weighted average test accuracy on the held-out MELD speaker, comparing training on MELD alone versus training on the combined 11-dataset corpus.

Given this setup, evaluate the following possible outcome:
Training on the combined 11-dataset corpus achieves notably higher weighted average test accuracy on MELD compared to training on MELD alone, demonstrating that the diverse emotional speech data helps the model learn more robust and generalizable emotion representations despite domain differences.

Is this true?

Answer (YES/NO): NO